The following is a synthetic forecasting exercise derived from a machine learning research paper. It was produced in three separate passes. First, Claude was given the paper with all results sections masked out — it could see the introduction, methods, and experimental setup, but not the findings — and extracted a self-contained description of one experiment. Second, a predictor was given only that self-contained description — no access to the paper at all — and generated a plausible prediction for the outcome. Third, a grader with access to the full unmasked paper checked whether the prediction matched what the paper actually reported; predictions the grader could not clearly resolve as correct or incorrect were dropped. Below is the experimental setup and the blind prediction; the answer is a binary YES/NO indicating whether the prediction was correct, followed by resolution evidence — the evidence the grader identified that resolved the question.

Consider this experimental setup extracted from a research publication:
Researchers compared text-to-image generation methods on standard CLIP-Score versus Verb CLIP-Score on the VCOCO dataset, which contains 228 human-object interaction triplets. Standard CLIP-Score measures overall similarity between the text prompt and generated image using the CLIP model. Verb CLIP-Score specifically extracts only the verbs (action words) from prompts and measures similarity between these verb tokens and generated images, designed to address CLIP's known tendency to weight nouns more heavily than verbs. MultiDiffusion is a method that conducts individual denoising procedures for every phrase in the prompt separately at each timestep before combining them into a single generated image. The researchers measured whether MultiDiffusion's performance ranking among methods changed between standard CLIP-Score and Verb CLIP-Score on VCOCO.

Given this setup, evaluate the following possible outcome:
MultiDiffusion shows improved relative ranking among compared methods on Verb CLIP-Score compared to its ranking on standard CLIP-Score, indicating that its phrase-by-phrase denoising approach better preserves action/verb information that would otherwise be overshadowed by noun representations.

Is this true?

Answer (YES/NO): NO